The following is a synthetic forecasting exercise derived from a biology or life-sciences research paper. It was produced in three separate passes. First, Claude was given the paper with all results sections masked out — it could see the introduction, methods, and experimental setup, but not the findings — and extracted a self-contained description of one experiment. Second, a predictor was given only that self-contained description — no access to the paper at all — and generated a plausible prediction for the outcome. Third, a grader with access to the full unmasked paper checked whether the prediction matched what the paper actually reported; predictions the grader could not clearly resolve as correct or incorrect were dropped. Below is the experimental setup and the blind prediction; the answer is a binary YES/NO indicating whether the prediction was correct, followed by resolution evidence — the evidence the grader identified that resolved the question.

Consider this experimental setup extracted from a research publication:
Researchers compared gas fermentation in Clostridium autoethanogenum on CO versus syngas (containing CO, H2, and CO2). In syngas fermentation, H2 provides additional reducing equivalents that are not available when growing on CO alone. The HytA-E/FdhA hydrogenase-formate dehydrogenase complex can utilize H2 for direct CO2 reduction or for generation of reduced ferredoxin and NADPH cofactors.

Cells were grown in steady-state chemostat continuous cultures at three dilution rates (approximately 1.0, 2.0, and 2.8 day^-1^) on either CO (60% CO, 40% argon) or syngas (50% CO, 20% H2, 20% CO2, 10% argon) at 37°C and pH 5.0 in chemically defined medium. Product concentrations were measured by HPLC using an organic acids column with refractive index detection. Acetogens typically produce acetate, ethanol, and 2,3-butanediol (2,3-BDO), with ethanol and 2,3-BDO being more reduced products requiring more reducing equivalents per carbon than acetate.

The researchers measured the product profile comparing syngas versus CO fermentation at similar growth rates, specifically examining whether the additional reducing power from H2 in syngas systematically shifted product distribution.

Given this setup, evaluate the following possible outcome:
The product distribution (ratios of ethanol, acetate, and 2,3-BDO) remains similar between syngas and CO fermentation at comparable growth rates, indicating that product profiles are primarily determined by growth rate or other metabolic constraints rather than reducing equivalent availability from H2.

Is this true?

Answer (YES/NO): NO